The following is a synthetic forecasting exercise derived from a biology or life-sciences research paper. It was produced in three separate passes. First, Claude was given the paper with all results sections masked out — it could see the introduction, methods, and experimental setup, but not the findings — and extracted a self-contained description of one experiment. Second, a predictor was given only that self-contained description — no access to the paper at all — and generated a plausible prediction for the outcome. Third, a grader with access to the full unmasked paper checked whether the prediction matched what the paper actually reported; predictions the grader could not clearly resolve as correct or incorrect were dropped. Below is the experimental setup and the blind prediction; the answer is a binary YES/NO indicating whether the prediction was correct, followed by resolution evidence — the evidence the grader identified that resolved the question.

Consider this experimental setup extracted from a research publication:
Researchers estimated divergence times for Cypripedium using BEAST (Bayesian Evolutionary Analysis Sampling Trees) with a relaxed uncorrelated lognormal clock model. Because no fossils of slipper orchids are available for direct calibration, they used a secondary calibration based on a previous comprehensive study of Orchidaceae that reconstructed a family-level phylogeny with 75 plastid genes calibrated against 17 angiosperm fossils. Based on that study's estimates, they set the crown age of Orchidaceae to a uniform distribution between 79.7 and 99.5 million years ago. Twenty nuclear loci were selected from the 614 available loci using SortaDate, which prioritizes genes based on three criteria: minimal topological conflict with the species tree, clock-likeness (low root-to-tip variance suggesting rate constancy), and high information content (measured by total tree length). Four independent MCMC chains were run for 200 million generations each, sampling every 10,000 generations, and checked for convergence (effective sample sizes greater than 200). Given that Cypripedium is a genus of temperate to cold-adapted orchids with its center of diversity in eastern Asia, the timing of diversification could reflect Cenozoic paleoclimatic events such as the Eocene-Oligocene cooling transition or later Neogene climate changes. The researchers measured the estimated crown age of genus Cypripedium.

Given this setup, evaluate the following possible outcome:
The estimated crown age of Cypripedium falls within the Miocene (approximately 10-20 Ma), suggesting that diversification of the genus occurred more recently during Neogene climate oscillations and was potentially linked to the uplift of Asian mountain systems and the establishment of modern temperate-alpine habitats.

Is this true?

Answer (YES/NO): YES